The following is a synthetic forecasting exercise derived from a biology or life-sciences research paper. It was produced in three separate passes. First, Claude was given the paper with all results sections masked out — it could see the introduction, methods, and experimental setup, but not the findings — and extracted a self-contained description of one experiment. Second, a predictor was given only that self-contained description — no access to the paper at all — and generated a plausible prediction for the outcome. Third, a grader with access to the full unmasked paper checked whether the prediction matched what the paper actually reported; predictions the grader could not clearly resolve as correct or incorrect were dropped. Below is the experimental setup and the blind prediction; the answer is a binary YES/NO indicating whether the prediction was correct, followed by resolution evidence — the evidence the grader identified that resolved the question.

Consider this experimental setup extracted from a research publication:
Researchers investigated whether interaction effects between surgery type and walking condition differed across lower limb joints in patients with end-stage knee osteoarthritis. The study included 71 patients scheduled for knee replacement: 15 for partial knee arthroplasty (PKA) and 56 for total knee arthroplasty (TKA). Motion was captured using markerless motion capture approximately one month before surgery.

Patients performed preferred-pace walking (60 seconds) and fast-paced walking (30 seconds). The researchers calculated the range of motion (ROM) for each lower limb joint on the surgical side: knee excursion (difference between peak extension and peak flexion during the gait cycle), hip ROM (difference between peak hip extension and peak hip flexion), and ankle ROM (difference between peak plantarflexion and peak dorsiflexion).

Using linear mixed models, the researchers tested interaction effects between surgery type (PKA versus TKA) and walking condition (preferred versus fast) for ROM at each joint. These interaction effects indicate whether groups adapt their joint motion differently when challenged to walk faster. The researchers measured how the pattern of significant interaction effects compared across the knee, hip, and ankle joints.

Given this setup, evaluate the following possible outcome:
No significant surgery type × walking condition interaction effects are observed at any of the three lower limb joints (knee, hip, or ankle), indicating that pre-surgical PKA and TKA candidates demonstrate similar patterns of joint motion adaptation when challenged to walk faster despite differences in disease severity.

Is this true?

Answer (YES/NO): NO